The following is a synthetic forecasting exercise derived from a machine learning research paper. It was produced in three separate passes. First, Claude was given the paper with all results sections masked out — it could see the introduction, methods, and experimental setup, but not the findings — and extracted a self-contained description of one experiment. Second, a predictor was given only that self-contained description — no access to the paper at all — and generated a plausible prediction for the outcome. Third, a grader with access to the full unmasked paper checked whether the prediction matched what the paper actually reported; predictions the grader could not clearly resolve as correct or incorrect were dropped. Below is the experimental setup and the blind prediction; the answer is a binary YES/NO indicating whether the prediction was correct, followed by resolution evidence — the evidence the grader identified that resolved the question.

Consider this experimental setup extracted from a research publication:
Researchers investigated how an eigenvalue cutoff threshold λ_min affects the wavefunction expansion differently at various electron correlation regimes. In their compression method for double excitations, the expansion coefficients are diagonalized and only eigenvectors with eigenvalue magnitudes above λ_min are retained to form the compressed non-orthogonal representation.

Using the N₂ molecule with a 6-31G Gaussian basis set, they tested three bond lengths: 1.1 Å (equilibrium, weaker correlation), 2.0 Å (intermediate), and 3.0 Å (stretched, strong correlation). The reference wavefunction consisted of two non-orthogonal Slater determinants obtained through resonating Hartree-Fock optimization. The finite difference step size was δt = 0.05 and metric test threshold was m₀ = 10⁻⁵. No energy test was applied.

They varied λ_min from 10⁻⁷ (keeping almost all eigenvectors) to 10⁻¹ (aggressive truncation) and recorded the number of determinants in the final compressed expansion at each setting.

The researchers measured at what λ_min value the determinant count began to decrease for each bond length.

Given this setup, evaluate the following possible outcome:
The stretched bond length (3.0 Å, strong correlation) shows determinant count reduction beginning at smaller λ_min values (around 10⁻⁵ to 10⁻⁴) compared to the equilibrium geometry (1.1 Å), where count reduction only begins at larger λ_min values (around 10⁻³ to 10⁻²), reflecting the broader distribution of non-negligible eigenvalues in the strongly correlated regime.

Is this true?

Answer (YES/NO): NO